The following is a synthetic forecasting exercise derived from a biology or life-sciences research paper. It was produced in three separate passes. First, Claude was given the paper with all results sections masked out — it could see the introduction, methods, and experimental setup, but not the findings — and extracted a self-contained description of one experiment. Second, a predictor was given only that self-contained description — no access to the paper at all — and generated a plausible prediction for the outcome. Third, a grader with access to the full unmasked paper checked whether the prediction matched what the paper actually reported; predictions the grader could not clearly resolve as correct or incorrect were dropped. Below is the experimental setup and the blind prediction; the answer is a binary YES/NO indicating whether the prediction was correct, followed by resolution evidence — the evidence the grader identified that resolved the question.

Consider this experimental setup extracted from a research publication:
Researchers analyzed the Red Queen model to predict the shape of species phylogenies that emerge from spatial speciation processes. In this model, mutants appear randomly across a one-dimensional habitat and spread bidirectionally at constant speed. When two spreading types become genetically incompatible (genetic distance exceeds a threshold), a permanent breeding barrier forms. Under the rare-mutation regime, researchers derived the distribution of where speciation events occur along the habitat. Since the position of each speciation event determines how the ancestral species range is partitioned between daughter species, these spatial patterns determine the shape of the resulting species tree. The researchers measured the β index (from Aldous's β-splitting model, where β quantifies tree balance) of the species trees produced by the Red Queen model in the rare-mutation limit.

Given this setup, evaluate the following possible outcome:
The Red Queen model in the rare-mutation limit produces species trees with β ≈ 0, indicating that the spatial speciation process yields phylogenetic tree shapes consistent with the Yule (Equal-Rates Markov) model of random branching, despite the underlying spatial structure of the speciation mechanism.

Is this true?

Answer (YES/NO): NO